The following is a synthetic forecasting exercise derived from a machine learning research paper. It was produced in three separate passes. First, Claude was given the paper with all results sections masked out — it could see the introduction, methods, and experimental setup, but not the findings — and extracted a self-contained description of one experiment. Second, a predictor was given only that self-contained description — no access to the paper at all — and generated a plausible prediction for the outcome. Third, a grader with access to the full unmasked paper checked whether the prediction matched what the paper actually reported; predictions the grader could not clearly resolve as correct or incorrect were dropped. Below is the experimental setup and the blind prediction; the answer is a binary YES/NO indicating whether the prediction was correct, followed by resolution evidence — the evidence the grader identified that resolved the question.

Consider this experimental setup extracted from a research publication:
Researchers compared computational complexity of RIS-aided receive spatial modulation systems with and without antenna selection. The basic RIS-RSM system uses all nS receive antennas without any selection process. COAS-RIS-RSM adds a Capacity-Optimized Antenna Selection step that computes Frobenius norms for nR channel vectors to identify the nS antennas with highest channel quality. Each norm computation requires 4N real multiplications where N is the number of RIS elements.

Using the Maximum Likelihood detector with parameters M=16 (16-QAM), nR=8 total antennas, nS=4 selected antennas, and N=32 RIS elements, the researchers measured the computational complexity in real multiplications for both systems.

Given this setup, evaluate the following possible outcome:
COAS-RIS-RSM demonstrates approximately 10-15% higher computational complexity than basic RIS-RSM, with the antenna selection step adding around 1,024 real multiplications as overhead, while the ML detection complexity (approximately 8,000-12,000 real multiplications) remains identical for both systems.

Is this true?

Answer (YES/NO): NO